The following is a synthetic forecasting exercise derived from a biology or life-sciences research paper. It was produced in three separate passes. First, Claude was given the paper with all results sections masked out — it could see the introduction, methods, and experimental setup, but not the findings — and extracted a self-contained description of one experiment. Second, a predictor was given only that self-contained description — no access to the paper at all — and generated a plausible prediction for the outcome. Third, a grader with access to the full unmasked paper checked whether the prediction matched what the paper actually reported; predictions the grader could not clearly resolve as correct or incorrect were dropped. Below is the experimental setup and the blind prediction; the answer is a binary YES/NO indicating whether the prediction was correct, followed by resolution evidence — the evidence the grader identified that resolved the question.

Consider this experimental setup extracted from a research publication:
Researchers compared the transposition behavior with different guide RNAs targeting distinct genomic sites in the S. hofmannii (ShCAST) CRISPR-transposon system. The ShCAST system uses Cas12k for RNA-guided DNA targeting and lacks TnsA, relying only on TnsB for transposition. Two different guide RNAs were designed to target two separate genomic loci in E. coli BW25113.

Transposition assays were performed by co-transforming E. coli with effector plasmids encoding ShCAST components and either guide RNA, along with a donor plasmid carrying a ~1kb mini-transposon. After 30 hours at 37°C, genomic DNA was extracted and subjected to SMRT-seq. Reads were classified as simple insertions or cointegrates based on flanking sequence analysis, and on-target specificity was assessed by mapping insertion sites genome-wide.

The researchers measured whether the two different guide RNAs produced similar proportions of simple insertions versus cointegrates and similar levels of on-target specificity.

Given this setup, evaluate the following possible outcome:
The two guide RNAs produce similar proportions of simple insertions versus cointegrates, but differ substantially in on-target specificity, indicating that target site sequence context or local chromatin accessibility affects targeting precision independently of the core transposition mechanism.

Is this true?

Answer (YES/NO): NO